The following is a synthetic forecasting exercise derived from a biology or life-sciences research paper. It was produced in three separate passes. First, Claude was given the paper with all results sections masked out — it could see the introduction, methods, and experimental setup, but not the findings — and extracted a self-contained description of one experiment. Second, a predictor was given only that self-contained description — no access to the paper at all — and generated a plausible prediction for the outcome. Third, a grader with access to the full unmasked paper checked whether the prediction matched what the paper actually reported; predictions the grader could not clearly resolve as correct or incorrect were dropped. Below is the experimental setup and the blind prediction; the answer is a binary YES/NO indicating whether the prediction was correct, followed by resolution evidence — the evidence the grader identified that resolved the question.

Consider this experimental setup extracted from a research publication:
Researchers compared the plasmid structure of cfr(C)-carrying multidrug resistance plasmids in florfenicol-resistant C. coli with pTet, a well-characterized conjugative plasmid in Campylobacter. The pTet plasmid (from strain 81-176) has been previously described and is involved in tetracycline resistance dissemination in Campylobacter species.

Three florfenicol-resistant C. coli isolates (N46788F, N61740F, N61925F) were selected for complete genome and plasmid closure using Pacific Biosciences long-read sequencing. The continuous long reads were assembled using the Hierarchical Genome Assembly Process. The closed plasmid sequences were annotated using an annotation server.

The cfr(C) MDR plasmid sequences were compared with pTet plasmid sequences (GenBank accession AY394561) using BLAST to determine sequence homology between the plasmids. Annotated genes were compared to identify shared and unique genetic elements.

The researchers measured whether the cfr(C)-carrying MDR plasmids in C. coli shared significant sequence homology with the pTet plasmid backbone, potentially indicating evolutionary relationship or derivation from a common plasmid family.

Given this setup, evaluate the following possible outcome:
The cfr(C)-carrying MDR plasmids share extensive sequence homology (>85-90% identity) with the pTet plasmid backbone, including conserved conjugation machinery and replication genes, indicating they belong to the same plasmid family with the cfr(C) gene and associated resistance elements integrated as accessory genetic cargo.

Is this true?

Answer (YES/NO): YES